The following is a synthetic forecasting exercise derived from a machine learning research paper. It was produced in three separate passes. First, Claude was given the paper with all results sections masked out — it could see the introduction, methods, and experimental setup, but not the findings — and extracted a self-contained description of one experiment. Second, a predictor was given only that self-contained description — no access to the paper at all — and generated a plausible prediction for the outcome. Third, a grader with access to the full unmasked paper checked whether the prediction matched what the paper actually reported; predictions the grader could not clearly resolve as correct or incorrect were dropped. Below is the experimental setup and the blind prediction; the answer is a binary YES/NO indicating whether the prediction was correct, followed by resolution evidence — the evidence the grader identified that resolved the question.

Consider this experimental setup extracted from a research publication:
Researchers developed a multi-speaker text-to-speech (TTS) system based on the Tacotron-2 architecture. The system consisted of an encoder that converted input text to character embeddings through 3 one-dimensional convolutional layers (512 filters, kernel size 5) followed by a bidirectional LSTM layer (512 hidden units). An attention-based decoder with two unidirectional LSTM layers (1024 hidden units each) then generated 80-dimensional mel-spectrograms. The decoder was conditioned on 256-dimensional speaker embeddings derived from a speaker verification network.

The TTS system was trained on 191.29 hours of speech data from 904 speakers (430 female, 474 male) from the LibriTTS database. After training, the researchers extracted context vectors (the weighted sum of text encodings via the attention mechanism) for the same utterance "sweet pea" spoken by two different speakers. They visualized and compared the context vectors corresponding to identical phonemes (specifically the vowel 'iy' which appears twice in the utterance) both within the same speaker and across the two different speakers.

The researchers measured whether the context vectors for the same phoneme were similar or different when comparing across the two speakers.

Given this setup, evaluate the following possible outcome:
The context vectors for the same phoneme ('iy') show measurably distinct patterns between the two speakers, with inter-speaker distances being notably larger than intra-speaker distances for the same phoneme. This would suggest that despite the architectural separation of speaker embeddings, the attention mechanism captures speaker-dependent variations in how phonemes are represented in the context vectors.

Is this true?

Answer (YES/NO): NO